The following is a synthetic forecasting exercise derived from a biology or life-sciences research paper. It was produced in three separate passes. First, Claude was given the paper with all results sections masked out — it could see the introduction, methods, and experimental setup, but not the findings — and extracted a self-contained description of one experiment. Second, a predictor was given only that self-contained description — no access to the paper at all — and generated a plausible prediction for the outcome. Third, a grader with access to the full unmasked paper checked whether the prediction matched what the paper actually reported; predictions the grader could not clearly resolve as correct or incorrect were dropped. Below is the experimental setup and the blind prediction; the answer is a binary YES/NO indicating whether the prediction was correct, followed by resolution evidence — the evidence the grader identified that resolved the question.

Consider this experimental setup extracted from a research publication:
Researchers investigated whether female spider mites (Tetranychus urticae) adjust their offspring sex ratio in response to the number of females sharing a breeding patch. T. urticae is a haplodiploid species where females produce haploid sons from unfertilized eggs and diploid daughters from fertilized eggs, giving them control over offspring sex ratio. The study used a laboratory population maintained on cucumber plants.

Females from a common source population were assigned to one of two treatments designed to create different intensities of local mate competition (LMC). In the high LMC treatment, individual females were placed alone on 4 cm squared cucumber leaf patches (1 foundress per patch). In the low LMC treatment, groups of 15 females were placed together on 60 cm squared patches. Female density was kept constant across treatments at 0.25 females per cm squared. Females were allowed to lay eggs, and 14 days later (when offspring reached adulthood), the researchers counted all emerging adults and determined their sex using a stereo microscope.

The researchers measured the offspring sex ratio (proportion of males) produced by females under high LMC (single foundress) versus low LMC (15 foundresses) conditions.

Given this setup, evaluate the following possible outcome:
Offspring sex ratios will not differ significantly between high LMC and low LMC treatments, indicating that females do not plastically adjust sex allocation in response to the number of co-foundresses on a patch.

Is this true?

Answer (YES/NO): YES